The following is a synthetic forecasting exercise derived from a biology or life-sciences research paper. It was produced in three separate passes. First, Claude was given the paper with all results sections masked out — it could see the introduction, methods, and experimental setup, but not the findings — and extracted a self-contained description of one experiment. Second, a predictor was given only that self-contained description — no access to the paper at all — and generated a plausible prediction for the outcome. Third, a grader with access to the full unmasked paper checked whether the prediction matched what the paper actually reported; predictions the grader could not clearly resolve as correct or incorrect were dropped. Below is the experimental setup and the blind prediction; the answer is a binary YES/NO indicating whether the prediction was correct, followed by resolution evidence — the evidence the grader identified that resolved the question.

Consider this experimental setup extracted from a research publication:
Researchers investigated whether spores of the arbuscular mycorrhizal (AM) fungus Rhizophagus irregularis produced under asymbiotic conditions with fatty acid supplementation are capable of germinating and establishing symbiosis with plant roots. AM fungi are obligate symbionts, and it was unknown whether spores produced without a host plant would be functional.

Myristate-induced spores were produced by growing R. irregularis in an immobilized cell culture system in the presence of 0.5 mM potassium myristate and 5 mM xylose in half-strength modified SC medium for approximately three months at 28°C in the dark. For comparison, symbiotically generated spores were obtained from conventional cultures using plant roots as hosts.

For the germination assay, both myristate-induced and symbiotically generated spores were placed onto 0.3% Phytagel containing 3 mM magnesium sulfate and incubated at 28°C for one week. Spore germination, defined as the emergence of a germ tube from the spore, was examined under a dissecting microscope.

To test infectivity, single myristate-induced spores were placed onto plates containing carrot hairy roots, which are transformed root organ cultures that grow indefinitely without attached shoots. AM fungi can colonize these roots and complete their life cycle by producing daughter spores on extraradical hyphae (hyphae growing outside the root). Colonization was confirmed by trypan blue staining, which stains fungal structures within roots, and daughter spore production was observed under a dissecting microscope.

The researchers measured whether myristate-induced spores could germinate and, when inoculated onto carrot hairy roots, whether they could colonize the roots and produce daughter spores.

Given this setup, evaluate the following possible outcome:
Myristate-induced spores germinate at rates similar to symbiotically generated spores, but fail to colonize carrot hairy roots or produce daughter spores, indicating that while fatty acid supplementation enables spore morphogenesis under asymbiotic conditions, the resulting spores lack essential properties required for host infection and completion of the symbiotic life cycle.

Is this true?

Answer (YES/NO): NO